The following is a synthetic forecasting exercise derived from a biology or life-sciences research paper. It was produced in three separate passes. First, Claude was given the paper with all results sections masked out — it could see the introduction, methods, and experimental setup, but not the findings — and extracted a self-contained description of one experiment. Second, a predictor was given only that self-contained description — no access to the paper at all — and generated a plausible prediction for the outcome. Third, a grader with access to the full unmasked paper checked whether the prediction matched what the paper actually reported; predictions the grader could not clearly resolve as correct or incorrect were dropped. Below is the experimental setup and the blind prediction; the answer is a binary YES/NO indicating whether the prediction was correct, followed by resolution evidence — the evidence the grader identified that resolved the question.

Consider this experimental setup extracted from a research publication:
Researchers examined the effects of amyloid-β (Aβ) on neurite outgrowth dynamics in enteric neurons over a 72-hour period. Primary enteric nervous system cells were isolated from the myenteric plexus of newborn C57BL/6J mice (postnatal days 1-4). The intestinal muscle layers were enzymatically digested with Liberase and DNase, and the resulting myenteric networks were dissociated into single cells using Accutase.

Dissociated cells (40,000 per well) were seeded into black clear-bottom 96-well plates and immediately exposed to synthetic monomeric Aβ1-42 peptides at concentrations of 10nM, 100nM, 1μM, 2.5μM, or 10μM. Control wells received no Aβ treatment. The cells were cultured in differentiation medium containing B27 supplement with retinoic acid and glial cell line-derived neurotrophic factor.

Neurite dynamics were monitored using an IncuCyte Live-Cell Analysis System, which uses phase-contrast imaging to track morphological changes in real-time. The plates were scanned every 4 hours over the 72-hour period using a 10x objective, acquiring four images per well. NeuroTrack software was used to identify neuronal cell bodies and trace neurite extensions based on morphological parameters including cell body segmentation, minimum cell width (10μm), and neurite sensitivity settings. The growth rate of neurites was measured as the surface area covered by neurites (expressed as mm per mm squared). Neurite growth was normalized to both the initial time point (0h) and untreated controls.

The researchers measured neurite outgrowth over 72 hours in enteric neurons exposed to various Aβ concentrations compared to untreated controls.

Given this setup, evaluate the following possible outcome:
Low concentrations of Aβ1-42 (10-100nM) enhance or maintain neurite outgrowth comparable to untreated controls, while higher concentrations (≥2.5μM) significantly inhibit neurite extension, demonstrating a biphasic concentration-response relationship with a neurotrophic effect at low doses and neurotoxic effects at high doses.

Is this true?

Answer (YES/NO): NO